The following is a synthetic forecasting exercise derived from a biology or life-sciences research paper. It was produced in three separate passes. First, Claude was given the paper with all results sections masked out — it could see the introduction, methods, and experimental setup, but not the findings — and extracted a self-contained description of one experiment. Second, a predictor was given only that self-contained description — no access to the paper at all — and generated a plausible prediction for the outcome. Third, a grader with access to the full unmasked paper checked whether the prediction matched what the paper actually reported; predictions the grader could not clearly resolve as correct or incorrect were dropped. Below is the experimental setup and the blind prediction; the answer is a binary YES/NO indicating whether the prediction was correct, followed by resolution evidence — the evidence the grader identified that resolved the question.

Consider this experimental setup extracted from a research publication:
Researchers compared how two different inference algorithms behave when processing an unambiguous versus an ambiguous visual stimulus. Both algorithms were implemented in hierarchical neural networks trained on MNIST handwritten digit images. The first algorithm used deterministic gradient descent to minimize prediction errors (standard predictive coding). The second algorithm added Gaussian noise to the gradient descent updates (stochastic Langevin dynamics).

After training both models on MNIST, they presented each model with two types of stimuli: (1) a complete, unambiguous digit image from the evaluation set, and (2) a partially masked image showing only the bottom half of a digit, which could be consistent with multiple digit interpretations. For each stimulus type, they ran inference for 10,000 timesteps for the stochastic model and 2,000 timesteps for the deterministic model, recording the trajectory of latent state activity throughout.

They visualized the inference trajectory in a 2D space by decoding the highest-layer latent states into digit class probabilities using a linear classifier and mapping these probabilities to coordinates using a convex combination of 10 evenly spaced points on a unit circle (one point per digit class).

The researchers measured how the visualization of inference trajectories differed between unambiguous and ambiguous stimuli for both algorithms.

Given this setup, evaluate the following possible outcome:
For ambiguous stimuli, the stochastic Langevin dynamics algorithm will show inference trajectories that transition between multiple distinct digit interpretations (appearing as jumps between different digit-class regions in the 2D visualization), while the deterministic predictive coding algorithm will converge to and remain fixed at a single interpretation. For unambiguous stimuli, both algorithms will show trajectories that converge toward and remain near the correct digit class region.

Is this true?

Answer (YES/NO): YES